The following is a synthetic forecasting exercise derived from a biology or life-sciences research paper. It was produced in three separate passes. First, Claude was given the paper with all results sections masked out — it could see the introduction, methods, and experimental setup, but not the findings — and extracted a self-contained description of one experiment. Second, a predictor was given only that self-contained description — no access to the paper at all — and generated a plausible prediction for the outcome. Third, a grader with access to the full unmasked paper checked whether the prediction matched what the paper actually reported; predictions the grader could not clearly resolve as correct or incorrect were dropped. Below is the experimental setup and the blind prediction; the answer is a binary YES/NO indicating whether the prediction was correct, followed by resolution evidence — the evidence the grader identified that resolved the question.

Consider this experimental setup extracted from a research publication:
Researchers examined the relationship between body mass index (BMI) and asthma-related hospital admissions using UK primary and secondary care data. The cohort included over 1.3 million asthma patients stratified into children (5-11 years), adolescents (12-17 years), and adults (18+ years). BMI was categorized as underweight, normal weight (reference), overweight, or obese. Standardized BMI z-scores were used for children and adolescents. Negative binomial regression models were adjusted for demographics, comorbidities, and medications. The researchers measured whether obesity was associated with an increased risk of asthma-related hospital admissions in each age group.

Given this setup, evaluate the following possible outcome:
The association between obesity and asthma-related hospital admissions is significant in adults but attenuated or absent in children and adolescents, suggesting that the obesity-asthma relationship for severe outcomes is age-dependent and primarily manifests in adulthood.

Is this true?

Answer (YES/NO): YES